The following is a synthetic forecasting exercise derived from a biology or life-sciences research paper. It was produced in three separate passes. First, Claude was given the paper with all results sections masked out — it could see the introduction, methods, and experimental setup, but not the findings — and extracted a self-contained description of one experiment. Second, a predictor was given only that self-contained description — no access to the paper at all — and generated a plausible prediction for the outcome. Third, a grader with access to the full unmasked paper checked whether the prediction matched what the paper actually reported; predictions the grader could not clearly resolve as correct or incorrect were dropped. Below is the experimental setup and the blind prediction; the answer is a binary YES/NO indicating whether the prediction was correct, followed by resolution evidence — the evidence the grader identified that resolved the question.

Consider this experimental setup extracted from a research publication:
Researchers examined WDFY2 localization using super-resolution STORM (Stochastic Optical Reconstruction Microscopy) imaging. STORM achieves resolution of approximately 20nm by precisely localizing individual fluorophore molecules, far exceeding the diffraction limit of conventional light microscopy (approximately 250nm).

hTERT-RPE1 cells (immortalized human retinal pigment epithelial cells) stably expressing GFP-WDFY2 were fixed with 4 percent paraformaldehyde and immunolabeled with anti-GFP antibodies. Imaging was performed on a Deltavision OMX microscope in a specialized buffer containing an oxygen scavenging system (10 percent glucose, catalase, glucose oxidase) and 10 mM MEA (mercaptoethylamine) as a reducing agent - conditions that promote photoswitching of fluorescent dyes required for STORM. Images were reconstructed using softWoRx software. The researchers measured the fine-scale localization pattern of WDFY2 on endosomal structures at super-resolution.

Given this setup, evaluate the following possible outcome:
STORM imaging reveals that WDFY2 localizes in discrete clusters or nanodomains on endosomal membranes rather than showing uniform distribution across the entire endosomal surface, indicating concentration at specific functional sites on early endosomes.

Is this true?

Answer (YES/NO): YES